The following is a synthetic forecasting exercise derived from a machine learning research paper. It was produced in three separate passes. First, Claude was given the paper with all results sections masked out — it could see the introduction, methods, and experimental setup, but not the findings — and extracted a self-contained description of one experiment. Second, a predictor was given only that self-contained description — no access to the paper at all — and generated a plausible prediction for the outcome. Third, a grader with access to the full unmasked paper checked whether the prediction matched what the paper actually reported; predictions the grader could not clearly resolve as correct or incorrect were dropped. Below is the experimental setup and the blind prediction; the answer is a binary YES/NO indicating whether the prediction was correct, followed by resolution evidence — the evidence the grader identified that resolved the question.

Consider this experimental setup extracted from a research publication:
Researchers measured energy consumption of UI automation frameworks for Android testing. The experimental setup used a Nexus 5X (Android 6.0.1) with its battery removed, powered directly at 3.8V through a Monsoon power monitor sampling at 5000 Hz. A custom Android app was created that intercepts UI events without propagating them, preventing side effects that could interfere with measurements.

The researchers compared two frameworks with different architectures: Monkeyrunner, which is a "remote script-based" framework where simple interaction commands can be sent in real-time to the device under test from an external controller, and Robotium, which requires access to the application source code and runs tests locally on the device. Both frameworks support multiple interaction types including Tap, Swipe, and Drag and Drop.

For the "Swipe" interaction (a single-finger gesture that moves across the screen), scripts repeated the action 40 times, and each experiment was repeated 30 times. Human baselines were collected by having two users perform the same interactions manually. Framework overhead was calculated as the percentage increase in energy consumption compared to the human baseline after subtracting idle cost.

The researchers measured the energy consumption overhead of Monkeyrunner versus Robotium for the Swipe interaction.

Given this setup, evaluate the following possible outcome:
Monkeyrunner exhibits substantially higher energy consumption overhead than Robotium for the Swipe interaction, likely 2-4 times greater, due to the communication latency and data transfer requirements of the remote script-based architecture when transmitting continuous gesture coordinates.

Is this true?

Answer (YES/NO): NO